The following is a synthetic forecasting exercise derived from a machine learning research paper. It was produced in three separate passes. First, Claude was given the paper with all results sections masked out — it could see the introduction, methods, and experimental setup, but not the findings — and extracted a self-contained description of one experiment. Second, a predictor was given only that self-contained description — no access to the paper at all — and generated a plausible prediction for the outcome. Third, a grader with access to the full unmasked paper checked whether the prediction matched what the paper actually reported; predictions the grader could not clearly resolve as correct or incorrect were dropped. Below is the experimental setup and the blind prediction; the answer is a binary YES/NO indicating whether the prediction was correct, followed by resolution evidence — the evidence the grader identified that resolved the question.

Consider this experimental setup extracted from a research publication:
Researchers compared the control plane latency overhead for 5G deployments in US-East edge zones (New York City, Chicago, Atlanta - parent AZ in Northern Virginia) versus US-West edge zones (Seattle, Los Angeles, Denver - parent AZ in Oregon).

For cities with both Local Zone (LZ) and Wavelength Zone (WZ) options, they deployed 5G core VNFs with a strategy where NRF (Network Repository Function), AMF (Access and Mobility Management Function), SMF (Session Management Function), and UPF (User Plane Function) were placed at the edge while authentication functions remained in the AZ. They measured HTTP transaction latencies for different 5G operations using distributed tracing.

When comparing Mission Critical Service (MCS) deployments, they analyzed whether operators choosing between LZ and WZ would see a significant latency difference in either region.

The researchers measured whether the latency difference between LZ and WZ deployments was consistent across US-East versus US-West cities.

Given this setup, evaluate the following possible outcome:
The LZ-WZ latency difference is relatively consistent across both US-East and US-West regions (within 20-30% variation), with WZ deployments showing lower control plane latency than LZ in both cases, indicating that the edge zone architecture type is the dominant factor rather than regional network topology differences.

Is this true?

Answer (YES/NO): NO